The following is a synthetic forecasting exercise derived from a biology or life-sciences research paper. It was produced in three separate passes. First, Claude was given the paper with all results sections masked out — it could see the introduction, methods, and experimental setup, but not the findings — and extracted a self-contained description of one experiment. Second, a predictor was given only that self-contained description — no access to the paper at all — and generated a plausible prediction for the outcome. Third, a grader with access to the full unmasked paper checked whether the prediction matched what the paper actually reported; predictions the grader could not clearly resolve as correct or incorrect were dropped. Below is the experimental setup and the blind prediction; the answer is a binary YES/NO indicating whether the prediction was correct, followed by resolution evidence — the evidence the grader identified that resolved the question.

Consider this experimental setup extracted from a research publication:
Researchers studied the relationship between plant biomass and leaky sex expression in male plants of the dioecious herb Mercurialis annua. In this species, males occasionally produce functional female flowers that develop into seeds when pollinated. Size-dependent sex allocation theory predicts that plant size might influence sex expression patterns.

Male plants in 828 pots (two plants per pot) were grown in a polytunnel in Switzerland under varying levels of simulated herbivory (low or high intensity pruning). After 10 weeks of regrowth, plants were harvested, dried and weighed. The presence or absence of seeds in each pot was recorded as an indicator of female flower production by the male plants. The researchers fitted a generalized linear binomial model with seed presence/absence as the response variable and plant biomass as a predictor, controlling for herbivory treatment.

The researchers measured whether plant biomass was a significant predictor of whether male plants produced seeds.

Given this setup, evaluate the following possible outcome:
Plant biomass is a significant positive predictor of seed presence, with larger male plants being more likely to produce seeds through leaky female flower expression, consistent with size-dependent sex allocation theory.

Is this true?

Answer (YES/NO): NO